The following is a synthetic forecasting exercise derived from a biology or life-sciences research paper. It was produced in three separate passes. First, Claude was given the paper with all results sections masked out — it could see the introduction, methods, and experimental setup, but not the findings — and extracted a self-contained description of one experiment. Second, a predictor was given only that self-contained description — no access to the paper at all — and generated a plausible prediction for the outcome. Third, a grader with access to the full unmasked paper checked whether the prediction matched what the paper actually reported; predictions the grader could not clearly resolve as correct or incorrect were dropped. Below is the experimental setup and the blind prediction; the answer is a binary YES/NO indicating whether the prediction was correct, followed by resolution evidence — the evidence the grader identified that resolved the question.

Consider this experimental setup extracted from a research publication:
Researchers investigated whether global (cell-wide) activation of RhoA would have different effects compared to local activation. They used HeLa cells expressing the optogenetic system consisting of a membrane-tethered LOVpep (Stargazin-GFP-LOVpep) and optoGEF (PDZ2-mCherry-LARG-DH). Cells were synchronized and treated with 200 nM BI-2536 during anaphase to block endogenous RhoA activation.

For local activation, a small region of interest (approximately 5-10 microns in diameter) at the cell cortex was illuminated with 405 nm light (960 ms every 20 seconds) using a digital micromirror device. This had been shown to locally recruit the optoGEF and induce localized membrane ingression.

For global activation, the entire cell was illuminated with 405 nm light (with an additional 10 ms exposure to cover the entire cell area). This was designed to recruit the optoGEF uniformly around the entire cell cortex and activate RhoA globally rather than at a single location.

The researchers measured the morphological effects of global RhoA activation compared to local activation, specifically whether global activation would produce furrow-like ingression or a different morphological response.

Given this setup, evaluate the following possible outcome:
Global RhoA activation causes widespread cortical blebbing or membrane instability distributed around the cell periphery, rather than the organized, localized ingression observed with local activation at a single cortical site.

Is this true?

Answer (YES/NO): NO